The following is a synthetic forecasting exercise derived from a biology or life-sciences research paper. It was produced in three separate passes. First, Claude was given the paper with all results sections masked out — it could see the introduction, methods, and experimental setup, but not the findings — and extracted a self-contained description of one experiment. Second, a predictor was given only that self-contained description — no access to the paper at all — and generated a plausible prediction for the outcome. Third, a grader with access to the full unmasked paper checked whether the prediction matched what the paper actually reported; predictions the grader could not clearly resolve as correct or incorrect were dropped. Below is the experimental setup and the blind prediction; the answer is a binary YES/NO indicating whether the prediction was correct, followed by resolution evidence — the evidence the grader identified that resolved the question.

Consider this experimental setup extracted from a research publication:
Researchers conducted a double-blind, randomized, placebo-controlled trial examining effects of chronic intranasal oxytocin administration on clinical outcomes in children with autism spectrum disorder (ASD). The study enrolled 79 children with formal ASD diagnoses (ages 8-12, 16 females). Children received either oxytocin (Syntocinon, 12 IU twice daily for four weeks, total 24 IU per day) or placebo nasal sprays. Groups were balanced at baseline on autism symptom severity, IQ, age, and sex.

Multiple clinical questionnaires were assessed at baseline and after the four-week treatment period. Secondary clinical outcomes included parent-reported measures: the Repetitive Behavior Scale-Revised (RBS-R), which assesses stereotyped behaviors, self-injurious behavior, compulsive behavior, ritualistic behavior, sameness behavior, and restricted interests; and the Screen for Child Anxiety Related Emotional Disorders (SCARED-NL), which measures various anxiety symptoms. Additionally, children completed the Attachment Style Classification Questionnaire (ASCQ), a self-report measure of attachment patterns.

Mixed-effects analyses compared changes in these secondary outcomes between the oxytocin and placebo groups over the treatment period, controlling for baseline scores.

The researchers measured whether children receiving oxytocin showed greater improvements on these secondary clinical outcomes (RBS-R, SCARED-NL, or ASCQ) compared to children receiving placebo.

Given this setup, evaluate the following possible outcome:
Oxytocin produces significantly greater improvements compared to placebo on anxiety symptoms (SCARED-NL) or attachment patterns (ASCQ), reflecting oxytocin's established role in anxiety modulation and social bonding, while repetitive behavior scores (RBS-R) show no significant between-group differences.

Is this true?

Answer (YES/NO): NO